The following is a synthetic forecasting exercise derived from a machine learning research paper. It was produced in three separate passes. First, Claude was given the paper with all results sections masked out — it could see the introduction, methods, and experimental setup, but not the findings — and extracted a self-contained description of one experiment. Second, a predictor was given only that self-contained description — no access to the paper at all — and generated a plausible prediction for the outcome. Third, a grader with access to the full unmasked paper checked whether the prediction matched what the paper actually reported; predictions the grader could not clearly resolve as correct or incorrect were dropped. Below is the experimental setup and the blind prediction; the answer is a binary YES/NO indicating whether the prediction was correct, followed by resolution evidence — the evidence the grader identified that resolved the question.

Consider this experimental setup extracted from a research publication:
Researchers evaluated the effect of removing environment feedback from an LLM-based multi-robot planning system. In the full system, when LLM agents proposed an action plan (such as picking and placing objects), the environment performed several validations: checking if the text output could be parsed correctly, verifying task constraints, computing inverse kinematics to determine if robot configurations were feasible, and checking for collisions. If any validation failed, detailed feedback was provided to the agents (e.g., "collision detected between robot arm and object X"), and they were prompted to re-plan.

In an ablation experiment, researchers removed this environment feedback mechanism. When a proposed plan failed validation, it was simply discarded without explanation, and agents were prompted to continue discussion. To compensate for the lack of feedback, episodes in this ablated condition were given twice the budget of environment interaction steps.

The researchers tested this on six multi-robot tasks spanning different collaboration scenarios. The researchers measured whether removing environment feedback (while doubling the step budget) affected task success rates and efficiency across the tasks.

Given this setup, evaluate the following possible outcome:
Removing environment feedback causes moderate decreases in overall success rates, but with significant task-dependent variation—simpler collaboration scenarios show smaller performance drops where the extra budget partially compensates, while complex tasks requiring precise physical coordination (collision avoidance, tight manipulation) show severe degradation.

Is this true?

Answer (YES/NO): NO